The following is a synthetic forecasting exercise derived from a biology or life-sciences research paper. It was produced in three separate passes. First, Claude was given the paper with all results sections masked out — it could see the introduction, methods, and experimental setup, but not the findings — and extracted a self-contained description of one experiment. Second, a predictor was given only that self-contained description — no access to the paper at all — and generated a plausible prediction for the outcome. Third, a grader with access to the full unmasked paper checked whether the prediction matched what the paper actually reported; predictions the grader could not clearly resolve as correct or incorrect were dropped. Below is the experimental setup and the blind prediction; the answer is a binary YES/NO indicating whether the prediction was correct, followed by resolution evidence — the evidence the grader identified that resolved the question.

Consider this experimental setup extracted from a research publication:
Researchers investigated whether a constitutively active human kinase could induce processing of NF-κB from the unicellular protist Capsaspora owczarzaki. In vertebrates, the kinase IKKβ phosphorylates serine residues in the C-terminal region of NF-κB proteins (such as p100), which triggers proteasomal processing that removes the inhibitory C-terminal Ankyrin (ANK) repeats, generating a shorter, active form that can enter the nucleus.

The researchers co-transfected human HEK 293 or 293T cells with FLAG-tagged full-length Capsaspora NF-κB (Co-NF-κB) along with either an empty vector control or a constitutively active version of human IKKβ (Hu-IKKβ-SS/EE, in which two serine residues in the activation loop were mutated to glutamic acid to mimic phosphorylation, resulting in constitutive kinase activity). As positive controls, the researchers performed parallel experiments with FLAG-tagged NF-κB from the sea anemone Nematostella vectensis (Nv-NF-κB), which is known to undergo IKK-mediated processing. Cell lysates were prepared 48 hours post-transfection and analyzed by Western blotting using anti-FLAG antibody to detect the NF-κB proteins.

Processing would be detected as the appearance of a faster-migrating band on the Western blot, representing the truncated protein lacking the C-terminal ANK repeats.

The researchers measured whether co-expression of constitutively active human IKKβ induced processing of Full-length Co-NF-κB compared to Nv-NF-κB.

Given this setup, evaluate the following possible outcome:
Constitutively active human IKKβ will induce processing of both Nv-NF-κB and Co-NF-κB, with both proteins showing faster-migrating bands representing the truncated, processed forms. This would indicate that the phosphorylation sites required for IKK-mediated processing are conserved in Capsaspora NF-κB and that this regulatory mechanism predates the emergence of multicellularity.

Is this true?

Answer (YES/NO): NO